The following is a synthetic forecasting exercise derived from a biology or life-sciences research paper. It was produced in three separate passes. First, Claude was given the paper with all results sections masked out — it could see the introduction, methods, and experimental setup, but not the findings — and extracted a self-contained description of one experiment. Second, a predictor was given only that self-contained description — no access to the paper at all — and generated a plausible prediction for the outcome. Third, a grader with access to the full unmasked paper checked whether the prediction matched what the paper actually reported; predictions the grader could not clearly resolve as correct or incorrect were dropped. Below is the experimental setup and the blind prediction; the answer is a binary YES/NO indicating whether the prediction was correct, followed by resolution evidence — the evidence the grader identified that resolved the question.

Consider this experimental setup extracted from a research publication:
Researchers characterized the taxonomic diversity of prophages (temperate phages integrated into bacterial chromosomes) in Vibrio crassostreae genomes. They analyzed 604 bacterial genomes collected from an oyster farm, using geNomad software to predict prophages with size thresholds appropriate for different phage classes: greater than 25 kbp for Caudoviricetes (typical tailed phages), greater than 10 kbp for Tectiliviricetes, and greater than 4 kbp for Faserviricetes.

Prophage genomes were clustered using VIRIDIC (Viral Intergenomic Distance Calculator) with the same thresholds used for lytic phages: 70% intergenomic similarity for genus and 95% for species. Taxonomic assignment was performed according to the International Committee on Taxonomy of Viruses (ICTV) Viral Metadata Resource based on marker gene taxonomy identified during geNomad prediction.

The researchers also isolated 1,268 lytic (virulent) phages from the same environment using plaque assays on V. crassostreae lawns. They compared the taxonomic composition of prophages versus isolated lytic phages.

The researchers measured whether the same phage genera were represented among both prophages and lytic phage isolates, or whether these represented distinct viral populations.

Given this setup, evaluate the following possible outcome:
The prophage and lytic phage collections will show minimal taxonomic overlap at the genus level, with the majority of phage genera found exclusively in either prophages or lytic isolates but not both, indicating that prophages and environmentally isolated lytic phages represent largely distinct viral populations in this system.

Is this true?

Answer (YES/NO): YES